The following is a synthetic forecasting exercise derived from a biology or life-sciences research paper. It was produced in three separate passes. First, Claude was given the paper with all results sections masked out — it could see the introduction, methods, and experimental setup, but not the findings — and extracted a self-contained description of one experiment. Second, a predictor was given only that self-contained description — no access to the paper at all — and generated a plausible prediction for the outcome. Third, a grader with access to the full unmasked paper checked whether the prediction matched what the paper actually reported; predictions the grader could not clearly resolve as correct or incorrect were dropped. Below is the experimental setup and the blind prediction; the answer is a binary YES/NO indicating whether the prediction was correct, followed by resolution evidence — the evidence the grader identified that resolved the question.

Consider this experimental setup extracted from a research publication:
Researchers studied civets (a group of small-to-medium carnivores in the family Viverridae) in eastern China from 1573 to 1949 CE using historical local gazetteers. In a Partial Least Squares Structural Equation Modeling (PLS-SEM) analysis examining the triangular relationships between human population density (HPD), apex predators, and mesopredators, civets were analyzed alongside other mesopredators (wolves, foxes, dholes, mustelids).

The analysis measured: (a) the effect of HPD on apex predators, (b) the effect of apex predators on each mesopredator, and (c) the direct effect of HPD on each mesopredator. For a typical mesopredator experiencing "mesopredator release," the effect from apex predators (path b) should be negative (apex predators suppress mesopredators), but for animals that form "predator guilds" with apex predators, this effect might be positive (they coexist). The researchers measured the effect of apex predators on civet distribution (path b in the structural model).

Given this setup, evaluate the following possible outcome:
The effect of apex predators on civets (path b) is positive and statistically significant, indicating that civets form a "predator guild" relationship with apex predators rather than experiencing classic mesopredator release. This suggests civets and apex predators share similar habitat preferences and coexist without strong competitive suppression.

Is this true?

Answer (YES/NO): NO